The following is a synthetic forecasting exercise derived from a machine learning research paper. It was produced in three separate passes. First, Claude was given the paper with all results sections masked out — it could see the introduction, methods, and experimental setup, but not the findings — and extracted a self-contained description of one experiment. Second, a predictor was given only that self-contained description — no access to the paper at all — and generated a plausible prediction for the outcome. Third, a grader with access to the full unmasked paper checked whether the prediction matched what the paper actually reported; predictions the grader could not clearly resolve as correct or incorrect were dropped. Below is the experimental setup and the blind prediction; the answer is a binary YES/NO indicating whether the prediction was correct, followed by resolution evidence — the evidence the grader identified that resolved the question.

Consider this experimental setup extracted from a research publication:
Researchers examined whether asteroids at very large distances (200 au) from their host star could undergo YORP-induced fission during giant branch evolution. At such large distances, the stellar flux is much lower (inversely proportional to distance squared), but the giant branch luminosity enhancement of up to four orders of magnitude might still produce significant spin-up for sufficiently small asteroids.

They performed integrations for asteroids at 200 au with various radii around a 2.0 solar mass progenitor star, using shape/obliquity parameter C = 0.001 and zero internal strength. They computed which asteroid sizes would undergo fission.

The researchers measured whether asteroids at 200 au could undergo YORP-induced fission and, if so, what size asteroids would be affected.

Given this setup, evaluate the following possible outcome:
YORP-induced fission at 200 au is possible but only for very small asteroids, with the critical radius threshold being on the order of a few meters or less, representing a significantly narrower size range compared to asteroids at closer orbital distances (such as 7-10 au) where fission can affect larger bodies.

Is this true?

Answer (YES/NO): NO